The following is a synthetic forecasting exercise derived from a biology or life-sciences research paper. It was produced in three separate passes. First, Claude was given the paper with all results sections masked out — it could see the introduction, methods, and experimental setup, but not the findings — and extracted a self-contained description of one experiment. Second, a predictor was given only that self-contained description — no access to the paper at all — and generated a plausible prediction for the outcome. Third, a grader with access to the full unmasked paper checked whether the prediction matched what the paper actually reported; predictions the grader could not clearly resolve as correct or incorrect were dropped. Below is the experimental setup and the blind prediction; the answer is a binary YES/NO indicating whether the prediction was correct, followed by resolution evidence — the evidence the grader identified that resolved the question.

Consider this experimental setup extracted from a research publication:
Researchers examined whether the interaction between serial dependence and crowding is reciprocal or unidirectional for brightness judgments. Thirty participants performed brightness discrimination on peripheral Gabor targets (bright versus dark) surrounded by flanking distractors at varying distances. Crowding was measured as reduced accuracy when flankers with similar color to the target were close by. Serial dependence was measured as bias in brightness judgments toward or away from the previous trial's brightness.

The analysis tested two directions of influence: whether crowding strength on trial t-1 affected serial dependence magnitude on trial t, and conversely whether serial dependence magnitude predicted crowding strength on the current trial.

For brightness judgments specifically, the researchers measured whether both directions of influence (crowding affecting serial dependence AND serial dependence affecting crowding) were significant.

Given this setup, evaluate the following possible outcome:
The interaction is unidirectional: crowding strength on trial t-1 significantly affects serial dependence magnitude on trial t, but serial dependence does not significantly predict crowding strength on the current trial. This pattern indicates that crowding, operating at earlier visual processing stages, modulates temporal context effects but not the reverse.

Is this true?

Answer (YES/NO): YES